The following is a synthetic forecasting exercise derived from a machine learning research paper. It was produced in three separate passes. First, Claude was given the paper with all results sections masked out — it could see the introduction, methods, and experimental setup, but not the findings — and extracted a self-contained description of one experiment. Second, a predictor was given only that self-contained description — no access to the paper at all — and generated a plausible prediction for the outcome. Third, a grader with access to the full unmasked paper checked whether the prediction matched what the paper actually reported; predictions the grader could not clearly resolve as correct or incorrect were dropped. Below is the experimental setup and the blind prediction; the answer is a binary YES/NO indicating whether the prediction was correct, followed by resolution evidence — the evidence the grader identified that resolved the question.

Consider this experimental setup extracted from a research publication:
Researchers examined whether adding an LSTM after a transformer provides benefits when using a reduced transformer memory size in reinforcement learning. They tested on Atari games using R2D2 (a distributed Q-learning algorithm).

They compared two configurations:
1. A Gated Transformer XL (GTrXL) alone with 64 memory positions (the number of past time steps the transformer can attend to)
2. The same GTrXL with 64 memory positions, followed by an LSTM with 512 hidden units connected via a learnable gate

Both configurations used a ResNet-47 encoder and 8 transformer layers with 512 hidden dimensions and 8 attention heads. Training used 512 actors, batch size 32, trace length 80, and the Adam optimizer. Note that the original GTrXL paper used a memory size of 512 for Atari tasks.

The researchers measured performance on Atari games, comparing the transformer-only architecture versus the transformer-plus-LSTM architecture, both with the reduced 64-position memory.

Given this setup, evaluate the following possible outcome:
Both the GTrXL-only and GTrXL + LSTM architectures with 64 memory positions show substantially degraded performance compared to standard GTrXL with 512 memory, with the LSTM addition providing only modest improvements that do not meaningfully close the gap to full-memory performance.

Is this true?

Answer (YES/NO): NO